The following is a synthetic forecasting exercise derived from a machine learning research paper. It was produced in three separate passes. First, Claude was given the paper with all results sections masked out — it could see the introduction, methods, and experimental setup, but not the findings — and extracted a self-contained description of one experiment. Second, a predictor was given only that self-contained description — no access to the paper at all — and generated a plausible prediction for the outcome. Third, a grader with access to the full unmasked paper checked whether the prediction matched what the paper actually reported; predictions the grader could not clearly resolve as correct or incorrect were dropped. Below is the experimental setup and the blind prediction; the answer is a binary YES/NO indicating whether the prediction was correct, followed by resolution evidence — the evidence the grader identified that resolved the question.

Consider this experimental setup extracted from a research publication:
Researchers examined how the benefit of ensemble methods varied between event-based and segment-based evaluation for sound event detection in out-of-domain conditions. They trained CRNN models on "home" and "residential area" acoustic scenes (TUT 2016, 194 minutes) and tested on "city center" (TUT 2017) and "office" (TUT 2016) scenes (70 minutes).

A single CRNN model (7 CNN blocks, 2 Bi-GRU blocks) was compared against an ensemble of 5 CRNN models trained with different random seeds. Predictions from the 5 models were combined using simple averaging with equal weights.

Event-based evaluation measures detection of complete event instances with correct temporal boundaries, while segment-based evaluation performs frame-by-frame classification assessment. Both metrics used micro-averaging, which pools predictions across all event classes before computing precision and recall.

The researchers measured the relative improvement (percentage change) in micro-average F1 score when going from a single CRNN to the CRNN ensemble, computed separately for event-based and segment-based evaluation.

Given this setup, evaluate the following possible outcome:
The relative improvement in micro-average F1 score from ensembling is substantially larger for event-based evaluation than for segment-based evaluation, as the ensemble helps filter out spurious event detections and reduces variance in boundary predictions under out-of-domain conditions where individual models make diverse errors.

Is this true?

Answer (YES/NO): NO